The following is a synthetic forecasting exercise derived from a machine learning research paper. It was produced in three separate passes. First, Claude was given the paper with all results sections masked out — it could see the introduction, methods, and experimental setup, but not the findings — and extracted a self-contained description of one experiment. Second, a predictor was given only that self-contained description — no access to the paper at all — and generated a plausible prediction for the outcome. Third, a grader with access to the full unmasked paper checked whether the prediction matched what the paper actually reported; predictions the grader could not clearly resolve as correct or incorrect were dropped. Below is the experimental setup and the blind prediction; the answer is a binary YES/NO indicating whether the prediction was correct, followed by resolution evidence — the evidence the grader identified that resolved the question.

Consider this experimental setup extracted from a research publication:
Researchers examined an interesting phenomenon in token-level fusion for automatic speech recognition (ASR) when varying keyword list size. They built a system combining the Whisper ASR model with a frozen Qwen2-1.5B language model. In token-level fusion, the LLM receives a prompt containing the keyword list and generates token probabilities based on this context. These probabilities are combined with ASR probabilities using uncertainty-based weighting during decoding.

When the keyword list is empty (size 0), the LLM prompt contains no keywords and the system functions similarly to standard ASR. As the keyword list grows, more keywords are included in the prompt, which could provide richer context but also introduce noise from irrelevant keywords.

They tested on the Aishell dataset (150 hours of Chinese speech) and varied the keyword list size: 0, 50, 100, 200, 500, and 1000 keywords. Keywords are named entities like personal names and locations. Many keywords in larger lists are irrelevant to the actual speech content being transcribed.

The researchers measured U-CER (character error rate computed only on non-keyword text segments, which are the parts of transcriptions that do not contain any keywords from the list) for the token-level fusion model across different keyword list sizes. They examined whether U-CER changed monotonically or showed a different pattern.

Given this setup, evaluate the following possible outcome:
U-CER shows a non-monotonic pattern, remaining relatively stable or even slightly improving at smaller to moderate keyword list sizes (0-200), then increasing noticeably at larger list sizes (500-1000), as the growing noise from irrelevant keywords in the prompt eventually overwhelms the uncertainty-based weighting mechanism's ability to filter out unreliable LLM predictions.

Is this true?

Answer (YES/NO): NO